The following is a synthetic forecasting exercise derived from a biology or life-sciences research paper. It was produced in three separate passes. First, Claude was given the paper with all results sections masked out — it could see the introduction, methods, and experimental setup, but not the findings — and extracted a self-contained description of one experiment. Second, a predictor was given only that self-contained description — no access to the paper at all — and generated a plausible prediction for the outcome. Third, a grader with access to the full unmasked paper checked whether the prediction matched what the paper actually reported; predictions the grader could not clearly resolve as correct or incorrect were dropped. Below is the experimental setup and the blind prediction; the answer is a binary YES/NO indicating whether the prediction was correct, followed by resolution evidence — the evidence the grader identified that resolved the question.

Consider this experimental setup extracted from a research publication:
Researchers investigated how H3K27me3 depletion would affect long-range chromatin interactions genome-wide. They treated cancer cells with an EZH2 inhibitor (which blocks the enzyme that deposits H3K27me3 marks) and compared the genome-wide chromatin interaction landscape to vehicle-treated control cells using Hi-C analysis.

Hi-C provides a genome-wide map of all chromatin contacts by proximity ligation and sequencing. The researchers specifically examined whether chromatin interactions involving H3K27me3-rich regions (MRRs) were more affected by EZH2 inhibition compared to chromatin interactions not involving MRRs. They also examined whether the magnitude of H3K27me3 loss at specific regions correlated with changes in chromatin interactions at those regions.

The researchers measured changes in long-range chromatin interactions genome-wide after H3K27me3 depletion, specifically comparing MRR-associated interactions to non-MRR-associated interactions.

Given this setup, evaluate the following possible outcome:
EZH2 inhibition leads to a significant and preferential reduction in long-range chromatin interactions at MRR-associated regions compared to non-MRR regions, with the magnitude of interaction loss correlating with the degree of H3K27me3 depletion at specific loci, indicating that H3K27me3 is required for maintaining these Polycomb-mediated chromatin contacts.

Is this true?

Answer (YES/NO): NO